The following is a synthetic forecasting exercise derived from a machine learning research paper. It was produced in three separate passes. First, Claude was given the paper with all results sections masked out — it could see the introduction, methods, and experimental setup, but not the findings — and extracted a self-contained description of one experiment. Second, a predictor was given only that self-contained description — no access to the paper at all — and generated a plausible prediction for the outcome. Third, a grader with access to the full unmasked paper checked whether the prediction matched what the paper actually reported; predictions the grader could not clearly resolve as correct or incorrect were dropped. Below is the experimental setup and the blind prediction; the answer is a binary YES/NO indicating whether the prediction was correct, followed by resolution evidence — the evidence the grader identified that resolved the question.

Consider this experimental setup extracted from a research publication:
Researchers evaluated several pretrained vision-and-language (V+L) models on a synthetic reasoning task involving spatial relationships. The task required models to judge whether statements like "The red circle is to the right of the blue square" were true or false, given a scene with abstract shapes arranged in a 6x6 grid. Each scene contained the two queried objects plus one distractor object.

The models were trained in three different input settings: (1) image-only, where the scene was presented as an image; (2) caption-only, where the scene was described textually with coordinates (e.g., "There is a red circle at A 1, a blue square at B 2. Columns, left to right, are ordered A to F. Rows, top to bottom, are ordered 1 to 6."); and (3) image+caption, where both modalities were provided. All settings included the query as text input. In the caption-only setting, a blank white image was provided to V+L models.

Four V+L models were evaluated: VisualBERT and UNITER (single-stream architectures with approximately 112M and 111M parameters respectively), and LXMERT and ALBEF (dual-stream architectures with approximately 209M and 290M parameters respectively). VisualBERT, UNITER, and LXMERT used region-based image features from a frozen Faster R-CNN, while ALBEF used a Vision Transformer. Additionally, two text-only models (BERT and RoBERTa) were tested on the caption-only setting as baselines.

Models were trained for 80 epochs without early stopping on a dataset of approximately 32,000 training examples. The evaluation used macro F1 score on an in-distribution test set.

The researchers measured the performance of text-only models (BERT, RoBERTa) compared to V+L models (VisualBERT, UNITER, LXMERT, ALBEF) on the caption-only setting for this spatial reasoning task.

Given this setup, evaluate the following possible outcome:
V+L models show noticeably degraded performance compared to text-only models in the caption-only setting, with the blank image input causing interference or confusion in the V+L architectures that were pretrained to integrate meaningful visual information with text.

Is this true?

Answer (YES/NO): NO